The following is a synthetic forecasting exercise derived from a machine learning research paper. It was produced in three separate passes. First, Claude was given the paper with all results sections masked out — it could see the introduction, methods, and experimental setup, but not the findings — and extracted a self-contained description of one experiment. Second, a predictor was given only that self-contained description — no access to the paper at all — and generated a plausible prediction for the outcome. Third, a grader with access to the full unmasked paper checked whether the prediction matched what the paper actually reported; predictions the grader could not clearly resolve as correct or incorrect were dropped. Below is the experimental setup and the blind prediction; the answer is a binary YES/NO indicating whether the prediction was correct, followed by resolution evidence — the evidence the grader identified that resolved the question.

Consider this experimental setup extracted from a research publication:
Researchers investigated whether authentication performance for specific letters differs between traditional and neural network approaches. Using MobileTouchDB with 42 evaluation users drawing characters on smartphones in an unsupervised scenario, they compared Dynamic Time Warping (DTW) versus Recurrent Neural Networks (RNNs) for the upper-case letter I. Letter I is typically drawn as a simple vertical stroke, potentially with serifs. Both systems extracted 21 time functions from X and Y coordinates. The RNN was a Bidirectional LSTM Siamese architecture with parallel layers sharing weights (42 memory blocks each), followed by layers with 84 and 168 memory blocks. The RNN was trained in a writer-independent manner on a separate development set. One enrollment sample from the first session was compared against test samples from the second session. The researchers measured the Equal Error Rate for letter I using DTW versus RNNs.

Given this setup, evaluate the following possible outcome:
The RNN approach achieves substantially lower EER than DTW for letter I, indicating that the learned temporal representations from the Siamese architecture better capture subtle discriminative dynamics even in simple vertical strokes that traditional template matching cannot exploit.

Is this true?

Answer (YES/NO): NO